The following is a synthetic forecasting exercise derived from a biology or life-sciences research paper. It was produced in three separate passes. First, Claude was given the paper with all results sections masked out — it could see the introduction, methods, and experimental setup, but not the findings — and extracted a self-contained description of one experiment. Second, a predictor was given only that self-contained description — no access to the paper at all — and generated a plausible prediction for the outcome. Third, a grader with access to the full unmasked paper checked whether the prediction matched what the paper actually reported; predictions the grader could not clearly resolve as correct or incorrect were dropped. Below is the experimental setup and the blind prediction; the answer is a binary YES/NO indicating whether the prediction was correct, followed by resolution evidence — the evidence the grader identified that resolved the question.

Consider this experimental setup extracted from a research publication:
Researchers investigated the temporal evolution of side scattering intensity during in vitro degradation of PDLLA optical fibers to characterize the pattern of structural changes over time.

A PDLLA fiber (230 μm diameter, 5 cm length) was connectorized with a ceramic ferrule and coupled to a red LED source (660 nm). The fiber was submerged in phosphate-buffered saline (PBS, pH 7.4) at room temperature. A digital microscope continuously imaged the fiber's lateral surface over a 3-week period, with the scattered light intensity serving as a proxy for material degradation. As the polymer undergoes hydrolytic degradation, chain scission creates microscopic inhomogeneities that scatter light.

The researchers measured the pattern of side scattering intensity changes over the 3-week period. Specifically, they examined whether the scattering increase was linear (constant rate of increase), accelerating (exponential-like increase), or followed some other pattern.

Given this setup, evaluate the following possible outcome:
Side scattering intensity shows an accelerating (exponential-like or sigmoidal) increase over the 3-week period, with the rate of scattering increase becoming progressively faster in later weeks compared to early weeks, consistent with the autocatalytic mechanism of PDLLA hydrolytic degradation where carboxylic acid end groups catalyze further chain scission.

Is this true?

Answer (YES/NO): YES